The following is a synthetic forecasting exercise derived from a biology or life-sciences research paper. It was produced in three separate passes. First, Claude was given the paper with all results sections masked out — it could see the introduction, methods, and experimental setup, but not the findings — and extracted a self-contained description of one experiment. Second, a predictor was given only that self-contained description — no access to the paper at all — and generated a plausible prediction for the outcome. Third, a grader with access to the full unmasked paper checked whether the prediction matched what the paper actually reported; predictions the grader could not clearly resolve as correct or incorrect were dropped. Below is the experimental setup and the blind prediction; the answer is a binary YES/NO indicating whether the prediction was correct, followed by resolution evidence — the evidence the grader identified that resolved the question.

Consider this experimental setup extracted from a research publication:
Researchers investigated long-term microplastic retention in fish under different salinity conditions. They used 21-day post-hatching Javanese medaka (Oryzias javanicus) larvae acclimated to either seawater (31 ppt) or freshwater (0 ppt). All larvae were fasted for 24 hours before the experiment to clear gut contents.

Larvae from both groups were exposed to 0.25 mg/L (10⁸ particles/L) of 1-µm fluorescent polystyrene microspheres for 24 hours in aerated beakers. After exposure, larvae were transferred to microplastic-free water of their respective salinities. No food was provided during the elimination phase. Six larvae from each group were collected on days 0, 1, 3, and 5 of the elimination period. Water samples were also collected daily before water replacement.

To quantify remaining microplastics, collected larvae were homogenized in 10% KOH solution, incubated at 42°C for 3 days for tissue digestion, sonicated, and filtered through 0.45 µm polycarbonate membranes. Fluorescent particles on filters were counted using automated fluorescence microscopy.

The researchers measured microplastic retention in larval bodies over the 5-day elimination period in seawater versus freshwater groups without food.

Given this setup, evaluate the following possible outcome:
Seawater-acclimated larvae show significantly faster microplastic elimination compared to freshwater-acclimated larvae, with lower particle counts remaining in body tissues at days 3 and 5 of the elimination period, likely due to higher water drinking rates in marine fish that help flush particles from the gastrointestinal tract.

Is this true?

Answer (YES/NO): NO